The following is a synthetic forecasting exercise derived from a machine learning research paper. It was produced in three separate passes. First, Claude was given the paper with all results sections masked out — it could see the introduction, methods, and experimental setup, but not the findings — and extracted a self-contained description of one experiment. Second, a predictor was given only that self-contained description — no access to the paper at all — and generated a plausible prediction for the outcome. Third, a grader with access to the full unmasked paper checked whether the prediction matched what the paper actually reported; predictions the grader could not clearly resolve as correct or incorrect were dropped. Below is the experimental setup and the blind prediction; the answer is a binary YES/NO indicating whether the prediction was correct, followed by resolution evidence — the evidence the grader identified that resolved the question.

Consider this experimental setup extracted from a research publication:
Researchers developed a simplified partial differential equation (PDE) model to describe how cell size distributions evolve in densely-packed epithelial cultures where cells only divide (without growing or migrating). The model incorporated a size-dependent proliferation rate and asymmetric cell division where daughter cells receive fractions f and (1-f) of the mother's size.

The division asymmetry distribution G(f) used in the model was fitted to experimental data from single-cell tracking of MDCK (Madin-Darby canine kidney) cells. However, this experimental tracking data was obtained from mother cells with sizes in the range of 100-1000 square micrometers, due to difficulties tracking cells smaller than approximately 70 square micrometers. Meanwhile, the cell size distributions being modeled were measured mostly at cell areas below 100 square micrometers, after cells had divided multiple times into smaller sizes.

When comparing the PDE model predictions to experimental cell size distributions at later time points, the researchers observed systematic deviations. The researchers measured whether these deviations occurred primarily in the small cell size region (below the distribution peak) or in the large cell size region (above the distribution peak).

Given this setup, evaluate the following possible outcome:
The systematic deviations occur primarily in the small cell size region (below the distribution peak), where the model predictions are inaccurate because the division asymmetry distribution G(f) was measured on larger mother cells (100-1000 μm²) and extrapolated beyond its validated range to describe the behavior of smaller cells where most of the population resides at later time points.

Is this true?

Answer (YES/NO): YES